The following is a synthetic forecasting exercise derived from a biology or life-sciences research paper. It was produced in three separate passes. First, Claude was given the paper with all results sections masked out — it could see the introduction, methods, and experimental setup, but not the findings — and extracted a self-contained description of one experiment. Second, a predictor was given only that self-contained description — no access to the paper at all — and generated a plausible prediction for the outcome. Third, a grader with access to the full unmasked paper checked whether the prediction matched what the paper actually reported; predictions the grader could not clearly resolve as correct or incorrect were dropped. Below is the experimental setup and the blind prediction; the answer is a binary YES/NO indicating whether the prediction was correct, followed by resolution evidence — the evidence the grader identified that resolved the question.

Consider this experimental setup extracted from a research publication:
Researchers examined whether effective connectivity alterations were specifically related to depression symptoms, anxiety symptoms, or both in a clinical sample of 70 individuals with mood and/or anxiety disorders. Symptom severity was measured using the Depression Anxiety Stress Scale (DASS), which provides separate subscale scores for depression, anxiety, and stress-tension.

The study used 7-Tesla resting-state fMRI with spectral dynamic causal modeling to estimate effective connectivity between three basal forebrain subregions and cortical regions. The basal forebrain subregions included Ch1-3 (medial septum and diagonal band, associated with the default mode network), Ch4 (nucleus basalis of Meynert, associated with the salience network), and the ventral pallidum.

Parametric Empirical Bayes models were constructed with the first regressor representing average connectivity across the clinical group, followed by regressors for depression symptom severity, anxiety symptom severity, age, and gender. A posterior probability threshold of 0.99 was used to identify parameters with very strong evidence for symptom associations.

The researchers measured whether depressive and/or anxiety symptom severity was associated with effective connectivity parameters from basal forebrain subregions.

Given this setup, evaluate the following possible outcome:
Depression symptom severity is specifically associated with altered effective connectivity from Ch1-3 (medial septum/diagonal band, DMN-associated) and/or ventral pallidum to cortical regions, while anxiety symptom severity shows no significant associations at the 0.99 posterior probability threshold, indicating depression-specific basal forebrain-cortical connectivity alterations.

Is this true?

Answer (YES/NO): NO